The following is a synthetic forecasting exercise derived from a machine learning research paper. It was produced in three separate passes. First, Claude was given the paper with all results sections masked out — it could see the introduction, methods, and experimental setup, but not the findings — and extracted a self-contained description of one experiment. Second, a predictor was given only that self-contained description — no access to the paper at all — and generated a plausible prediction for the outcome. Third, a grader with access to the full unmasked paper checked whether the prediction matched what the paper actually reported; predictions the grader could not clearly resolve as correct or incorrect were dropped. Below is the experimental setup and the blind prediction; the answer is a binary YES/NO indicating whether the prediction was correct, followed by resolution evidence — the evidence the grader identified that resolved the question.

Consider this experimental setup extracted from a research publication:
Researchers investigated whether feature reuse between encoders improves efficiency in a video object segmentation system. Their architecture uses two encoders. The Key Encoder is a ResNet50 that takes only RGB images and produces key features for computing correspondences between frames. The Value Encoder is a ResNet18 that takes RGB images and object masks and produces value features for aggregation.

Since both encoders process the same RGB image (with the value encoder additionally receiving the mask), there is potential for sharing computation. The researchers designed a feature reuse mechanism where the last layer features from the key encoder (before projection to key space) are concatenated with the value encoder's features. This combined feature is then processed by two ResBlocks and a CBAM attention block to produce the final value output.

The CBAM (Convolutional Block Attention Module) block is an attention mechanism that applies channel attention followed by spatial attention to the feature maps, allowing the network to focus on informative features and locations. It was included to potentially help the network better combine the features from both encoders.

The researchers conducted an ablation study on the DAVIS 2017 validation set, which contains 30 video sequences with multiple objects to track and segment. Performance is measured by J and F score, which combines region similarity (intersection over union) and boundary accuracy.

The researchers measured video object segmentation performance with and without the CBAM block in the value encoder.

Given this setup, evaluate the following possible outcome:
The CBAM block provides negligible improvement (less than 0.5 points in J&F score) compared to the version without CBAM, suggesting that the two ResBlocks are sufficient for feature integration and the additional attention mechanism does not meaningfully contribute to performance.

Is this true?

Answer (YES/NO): YES